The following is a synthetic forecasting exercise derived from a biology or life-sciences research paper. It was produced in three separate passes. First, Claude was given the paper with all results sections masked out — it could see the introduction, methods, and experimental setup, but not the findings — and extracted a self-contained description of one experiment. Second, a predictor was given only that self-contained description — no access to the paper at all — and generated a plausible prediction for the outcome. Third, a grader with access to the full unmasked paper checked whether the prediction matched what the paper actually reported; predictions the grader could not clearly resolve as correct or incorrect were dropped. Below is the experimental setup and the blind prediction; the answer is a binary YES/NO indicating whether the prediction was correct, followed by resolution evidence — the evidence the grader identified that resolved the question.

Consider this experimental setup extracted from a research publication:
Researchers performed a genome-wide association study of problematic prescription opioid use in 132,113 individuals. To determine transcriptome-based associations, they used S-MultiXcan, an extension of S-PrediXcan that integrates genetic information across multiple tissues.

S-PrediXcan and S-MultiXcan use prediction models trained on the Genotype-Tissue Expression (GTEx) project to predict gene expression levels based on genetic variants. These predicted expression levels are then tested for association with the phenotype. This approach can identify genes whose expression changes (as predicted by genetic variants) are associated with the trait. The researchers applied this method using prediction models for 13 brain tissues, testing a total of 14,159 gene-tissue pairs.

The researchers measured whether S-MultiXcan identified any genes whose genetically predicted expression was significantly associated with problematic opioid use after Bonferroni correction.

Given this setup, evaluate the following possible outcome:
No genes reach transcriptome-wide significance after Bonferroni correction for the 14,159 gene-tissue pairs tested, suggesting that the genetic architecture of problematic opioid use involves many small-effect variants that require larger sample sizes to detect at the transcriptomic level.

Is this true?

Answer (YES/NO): YES